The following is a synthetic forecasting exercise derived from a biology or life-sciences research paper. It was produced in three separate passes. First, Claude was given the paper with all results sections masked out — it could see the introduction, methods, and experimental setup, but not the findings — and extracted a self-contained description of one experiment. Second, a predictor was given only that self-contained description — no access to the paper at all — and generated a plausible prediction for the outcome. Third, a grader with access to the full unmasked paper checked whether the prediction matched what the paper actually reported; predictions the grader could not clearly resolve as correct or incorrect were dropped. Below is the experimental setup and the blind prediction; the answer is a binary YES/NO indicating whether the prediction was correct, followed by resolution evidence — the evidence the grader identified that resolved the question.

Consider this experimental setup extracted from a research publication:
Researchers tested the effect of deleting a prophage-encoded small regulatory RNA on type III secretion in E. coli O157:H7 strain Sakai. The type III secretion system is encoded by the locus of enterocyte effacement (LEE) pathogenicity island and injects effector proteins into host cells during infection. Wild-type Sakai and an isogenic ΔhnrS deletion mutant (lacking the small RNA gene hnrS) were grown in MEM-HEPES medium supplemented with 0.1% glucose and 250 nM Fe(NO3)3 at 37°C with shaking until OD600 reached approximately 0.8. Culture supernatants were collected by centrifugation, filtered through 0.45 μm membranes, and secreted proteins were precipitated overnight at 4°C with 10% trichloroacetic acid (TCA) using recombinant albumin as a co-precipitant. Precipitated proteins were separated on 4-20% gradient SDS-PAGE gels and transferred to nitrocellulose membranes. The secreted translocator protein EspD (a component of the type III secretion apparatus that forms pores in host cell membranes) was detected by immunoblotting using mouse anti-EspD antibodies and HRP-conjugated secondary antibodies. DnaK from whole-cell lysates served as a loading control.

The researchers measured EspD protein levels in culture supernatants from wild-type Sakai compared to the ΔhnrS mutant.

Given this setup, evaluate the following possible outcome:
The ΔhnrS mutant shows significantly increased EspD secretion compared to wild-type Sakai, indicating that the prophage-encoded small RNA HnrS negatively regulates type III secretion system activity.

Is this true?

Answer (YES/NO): NO